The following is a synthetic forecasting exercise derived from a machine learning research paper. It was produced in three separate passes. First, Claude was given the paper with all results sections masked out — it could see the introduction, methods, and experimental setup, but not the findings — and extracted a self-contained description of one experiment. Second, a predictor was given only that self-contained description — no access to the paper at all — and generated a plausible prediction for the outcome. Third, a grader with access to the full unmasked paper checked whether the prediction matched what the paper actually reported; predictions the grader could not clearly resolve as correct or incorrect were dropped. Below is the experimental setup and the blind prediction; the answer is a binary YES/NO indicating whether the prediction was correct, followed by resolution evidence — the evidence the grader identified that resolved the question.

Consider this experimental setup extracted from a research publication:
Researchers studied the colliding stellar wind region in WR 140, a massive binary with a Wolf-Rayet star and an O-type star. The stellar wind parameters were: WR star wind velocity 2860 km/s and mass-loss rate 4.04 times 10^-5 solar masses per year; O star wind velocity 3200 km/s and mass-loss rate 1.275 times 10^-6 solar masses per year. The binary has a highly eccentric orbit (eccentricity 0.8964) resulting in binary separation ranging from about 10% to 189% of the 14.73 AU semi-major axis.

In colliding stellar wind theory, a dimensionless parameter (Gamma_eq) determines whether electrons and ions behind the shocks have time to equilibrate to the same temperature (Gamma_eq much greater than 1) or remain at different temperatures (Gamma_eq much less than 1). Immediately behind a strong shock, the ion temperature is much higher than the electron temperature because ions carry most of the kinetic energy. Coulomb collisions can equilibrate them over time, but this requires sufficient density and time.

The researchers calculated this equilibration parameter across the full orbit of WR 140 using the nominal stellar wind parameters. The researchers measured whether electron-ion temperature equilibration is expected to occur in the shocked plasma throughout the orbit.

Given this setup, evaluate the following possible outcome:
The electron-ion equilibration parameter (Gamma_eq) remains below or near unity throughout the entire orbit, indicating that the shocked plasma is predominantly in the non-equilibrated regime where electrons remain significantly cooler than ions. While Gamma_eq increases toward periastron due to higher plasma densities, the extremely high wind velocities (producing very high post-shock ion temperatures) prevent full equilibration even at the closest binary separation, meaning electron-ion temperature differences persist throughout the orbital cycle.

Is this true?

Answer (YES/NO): YES